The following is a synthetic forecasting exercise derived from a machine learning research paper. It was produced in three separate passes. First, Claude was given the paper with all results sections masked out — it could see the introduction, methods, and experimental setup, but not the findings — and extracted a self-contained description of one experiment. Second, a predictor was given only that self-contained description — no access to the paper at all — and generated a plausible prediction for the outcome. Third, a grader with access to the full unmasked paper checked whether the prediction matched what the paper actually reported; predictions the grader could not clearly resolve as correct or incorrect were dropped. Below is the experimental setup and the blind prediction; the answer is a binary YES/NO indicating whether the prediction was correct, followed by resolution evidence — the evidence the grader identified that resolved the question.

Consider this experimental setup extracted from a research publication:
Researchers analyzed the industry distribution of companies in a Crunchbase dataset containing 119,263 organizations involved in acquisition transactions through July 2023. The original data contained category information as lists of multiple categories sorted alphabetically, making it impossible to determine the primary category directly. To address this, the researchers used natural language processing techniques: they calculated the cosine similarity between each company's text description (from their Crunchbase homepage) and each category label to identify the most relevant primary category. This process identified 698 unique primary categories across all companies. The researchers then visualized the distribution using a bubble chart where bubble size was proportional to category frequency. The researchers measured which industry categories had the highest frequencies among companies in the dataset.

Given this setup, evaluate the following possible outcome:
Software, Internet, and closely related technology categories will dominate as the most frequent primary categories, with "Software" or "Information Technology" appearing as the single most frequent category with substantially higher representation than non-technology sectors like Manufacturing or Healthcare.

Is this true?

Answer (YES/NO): NO